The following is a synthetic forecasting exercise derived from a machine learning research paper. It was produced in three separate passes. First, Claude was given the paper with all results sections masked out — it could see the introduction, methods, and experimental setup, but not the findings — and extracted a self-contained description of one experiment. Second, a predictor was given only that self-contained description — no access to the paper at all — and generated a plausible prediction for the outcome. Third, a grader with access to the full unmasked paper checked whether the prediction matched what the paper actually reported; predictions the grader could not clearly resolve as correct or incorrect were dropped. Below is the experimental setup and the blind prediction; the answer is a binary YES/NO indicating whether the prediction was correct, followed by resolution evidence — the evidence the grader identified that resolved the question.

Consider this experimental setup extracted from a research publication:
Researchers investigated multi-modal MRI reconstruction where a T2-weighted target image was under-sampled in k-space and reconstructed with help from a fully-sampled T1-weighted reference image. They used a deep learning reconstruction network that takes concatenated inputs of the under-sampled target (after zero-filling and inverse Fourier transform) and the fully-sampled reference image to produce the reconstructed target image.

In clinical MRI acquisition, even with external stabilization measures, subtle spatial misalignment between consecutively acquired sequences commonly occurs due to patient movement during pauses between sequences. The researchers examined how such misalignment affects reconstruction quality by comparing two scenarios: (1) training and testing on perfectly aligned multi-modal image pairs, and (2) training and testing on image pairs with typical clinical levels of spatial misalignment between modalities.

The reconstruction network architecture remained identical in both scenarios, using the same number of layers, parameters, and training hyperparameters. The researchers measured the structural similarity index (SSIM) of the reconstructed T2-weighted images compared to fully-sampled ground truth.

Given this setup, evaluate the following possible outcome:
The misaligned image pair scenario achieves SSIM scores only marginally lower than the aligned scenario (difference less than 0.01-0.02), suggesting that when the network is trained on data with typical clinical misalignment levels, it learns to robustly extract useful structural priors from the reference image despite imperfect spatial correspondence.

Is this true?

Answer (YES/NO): YES